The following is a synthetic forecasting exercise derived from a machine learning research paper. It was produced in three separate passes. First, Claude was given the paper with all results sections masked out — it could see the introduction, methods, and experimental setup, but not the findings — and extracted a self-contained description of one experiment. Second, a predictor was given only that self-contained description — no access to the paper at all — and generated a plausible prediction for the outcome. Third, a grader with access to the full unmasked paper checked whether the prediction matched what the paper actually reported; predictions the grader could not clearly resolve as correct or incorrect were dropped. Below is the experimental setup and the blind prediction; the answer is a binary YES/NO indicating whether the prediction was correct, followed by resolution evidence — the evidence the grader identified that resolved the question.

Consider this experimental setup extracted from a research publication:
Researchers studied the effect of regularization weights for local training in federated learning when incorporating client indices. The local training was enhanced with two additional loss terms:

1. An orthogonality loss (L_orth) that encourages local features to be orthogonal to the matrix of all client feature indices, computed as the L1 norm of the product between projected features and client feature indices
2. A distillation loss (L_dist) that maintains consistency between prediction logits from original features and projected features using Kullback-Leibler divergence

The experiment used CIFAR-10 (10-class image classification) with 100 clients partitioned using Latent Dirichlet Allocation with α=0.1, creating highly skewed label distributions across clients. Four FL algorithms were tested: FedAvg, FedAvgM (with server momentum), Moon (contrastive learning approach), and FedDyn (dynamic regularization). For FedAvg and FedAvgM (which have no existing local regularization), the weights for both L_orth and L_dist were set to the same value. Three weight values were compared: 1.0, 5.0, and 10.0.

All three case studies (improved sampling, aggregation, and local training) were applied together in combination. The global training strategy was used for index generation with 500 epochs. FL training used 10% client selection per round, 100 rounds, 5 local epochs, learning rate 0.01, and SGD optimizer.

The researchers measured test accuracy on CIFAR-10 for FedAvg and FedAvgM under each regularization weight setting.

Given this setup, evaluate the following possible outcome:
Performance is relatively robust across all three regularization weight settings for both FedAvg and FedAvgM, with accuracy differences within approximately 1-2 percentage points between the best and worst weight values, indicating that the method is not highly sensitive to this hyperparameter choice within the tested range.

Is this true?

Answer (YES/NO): NO